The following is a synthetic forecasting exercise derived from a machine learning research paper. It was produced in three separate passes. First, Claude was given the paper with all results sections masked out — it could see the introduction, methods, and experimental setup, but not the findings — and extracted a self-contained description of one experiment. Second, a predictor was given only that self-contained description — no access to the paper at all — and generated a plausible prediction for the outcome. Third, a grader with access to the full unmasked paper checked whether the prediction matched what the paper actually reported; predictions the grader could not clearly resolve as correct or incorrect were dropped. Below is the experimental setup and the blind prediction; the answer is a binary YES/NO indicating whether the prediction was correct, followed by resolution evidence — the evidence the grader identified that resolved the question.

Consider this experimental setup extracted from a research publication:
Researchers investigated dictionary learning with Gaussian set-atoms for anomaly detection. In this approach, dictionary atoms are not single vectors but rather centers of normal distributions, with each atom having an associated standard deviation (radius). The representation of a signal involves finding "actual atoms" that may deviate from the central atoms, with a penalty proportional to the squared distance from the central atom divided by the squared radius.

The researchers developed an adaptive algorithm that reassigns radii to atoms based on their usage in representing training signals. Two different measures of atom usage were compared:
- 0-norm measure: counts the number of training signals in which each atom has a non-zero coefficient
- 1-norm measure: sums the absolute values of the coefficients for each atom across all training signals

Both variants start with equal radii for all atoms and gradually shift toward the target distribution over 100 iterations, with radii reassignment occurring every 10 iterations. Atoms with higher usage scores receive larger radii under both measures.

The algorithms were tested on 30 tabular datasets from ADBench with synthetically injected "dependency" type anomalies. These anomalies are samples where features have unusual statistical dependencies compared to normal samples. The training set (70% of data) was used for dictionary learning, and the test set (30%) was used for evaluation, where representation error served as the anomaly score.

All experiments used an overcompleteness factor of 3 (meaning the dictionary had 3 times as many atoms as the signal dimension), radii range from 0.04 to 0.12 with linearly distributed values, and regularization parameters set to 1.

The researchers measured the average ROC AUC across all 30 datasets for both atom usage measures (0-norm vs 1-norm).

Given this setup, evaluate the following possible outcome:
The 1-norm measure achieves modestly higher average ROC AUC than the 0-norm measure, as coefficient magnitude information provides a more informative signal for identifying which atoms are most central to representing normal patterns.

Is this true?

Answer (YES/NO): NO